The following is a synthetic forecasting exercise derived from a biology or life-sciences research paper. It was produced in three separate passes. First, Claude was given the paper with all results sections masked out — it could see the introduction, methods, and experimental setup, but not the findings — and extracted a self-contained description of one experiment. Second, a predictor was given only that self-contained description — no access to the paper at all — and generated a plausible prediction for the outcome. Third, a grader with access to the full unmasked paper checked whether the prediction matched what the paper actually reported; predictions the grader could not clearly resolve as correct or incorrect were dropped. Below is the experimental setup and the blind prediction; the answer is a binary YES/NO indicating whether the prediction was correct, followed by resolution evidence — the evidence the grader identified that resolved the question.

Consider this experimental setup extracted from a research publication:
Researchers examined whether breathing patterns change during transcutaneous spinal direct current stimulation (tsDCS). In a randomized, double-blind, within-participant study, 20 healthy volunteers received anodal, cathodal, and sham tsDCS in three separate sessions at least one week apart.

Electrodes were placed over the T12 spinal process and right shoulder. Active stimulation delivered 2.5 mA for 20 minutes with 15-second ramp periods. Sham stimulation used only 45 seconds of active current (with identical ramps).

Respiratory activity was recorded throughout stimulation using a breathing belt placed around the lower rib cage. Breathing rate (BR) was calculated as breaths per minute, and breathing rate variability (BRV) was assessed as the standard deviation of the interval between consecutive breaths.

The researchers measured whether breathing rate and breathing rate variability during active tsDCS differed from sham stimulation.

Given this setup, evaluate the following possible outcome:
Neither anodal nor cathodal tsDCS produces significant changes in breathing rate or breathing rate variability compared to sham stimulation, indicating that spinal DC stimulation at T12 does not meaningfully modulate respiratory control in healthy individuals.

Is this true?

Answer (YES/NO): NO